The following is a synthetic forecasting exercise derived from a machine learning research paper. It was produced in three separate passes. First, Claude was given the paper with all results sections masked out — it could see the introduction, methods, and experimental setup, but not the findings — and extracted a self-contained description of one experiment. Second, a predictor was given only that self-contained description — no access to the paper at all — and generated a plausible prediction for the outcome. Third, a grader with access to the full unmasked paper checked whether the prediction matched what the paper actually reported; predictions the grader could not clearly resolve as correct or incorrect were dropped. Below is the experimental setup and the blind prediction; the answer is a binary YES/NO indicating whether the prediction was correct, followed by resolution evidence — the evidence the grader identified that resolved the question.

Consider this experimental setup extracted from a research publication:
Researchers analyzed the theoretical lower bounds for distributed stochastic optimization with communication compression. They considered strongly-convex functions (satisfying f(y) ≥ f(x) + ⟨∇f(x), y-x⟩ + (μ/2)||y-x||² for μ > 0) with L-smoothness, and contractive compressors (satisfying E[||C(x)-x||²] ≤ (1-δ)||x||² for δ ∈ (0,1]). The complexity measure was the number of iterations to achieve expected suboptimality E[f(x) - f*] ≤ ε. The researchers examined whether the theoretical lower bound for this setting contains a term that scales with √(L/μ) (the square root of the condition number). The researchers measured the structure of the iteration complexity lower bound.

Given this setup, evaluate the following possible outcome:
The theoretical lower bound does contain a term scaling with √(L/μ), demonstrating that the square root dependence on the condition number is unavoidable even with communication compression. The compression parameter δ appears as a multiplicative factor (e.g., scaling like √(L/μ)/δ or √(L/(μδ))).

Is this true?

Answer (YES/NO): YES